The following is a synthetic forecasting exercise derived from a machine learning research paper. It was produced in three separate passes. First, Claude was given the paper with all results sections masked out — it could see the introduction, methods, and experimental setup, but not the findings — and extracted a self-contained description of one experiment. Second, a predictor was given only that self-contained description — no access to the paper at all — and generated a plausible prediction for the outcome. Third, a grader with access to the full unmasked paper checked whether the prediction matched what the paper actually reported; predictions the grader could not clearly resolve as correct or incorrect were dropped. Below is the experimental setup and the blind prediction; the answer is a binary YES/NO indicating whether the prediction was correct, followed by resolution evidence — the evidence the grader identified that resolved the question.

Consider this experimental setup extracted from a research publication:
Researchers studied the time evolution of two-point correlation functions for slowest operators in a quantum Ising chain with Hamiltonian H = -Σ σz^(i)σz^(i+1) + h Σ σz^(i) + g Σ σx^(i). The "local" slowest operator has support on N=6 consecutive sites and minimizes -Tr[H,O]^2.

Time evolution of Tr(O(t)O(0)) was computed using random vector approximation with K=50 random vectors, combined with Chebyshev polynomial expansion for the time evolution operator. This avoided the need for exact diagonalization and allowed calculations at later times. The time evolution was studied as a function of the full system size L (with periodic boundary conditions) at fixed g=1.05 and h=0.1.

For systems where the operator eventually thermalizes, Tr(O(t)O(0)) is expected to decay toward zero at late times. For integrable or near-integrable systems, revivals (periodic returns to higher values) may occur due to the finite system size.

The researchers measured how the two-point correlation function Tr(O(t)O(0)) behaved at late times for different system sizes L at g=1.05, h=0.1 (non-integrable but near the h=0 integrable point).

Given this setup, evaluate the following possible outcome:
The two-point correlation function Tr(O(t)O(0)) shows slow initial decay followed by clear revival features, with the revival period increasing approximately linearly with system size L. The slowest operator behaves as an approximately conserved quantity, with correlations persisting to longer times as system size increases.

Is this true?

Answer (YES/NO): NO